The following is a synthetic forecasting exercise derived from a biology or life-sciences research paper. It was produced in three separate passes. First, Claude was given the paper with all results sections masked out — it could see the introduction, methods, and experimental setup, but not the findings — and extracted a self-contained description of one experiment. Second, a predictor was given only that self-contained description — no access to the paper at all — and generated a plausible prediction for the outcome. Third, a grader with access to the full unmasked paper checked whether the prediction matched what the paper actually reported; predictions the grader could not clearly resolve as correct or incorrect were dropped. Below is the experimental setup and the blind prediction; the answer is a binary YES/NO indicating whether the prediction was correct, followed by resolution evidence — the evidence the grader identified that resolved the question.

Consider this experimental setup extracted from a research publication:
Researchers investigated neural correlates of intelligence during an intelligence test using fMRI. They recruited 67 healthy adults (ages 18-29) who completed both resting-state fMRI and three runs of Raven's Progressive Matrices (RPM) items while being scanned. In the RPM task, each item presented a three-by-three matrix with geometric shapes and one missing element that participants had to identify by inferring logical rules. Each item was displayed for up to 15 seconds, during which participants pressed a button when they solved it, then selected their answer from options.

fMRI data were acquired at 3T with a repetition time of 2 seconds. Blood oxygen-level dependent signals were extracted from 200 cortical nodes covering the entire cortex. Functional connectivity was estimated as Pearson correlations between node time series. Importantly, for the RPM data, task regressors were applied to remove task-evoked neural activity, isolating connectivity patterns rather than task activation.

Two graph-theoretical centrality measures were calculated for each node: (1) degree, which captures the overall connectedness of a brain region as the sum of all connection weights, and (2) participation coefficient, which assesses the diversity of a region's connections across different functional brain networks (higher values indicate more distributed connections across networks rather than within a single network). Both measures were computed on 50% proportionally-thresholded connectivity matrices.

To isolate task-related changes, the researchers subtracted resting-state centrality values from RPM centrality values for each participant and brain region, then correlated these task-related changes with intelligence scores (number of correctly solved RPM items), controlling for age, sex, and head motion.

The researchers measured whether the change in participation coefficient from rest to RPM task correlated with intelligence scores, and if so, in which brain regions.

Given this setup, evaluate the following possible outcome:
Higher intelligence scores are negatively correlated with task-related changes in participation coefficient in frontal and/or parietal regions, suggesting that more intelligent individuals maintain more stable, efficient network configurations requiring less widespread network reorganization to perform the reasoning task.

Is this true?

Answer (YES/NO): NO